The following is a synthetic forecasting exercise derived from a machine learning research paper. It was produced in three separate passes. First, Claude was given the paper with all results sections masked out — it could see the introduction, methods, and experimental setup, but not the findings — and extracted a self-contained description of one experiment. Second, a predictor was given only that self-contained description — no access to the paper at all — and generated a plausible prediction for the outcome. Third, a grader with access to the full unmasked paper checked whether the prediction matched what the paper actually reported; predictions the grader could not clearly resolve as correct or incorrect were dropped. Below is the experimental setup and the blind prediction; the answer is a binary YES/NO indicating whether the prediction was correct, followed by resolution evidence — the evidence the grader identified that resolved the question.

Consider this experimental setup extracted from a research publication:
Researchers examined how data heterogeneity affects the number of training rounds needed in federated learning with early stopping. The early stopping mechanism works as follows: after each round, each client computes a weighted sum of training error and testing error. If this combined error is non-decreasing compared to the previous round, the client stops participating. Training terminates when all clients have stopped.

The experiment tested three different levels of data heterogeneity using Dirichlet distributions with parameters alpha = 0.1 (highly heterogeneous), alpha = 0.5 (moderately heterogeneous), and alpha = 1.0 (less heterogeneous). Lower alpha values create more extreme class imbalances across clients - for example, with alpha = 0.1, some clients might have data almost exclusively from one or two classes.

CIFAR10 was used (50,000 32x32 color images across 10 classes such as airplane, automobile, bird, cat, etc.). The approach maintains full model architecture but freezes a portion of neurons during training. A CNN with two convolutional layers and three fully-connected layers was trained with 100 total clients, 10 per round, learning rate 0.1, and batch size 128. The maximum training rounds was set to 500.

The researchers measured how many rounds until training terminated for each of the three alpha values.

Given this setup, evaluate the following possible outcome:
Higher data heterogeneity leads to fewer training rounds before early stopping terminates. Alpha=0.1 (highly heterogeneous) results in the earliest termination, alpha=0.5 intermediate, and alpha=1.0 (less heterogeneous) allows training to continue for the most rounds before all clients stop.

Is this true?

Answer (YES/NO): NO